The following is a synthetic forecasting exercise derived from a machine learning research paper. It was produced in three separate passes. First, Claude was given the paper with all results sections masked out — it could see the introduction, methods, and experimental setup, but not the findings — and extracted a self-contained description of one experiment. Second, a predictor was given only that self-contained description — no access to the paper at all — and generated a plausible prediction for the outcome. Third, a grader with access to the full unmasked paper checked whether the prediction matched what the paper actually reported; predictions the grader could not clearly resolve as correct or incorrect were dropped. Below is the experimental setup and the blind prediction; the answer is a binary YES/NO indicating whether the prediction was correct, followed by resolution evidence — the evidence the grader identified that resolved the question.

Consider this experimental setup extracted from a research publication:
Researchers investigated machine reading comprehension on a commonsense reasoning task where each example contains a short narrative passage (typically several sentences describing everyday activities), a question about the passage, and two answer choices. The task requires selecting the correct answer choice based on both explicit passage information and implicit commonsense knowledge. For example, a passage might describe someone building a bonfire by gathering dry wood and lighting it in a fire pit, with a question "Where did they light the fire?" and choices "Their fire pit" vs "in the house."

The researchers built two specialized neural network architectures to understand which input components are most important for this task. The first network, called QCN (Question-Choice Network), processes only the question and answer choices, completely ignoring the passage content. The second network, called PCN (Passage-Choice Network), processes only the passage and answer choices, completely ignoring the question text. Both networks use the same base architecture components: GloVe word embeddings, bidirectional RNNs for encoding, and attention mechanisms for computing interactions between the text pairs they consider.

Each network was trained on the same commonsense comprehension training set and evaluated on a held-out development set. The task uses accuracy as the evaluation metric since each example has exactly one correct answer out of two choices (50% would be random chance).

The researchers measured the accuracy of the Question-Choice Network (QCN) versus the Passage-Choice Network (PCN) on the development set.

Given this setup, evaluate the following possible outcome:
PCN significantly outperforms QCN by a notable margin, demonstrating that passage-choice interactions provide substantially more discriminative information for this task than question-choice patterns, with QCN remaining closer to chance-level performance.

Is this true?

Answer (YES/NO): NO